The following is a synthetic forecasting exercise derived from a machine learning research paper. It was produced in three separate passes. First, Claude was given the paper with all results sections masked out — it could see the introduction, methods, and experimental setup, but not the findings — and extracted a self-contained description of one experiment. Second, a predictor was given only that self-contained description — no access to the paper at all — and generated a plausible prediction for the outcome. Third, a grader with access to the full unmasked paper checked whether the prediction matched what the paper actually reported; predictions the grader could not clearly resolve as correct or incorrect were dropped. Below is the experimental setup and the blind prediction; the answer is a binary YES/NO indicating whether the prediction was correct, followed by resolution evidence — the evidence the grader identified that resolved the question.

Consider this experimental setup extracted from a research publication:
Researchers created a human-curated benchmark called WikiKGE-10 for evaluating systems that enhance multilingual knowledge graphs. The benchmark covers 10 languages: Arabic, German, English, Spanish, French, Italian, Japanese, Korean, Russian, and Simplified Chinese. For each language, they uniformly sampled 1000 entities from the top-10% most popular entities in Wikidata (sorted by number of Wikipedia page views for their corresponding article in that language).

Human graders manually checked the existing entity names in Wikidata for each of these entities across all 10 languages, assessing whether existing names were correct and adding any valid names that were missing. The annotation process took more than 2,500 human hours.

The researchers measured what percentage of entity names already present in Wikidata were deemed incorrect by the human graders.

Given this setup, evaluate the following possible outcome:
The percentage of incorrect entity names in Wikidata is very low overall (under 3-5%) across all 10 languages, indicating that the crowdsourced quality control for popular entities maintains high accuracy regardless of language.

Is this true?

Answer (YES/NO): NO